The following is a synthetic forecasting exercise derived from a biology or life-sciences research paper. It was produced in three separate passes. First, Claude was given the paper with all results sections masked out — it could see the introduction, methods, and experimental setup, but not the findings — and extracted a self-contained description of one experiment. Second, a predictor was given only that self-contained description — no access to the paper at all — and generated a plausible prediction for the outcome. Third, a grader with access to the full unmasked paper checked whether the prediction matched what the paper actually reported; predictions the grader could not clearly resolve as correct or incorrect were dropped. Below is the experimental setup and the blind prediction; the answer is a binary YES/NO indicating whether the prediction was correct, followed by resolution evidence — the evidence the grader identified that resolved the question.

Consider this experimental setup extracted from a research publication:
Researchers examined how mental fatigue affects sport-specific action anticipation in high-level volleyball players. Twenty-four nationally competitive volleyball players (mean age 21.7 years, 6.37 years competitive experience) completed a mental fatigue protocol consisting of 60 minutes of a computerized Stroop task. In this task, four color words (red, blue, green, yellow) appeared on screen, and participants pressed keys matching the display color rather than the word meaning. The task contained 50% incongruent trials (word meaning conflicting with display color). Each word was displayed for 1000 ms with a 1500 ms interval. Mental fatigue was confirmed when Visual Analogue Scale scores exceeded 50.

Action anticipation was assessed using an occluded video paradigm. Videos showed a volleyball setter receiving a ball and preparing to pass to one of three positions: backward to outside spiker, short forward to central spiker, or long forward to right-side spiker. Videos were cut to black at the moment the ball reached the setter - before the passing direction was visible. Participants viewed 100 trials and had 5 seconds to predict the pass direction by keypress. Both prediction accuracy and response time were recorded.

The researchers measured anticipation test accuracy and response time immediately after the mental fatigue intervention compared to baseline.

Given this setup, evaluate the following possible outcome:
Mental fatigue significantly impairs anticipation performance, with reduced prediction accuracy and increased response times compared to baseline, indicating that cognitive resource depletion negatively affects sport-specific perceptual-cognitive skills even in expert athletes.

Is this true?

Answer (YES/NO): NO